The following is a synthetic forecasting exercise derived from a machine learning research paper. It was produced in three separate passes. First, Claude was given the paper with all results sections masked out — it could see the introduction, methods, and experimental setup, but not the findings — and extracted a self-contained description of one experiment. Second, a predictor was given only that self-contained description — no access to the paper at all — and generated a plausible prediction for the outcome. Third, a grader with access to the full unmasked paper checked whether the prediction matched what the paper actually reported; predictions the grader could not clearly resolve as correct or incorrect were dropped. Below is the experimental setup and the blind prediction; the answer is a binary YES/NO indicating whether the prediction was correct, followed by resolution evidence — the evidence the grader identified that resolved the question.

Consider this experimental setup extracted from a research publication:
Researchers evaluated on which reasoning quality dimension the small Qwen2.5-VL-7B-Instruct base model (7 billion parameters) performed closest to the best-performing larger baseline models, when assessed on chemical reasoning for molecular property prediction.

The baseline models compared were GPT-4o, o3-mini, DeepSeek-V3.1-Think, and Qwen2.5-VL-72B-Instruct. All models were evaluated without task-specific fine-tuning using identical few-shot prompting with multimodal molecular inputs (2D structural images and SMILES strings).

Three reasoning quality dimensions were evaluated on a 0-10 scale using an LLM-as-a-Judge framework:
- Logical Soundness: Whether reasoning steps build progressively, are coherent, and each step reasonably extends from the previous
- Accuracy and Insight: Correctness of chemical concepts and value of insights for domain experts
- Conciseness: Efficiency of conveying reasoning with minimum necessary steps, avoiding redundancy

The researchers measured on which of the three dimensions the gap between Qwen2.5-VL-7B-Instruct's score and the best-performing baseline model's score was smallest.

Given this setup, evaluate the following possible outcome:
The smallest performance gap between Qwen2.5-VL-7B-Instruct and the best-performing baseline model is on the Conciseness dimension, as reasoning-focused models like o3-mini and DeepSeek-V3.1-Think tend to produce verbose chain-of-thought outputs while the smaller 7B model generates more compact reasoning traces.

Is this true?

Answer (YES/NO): YES